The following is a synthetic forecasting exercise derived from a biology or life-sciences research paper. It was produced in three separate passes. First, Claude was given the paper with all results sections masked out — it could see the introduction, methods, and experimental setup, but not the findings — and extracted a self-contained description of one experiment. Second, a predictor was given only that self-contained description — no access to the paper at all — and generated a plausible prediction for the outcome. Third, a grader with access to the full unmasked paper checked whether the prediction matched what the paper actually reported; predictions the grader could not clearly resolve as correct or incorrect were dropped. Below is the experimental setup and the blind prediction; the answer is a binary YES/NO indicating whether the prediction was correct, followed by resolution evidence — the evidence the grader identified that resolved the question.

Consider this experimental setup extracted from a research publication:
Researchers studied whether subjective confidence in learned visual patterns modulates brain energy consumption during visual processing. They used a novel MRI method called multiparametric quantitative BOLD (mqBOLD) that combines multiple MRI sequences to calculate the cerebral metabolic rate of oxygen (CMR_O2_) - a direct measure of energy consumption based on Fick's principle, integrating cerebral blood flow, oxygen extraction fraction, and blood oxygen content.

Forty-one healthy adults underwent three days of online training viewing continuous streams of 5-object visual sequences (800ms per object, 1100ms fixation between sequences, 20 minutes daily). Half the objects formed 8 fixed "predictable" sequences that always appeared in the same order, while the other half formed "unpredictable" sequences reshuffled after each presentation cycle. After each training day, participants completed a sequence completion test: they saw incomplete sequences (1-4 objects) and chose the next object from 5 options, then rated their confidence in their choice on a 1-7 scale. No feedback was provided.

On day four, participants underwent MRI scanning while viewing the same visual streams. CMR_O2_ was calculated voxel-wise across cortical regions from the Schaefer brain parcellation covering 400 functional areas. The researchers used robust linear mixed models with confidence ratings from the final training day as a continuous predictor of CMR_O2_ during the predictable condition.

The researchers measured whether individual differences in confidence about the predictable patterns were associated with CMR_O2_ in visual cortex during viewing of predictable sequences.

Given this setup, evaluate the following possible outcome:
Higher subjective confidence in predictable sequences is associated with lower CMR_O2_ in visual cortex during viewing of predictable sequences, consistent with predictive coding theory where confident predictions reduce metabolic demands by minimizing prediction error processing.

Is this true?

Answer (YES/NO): YES